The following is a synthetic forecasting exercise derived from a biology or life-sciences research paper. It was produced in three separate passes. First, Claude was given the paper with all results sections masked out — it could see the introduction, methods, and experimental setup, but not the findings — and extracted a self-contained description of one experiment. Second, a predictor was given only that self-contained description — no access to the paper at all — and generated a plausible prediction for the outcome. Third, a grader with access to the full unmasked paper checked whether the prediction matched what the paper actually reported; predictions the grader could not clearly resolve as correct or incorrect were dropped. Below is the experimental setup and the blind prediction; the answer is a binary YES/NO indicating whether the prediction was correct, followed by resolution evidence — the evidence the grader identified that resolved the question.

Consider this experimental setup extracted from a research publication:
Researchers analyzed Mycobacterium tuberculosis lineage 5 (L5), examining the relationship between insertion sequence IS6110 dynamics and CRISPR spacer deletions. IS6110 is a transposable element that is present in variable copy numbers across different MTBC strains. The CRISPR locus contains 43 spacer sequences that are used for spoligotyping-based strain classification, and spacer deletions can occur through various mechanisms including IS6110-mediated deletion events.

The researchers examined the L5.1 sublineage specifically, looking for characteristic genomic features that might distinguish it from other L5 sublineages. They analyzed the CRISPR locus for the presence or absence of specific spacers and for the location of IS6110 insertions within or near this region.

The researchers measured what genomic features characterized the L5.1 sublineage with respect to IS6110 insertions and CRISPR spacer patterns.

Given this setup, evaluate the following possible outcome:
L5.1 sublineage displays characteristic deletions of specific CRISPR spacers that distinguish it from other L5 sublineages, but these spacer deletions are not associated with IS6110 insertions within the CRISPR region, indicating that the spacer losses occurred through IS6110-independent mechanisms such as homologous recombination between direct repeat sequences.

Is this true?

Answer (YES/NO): NO